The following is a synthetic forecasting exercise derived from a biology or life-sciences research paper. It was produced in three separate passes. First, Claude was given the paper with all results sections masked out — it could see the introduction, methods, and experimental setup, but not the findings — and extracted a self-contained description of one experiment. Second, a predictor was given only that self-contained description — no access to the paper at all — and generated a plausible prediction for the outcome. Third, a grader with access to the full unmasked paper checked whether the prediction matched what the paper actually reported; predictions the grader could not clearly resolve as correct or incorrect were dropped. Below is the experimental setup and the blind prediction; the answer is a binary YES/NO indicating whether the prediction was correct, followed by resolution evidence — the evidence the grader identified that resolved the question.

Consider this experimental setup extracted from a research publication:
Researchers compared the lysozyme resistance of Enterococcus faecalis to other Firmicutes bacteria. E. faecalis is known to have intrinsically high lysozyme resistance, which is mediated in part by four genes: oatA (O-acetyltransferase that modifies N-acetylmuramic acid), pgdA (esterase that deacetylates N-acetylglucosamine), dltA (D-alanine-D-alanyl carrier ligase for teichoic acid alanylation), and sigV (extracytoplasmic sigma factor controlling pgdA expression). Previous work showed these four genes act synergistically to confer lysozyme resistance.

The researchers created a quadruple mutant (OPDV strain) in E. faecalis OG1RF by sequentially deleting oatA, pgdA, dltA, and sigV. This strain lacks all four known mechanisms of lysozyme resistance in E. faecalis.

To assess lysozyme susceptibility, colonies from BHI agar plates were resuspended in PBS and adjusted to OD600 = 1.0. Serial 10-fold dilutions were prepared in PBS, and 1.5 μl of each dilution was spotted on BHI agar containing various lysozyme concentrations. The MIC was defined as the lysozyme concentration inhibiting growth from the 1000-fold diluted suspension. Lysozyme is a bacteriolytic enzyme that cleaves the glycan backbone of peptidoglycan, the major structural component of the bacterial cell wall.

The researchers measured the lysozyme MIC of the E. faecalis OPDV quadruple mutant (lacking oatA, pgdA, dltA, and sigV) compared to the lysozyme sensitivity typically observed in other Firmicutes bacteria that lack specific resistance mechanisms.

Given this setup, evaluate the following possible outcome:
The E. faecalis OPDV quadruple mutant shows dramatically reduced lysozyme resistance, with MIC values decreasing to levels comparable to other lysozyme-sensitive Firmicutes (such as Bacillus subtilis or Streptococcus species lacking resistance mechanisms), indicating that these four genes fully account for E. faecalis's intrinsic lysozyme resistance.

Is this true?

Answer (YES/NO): NO